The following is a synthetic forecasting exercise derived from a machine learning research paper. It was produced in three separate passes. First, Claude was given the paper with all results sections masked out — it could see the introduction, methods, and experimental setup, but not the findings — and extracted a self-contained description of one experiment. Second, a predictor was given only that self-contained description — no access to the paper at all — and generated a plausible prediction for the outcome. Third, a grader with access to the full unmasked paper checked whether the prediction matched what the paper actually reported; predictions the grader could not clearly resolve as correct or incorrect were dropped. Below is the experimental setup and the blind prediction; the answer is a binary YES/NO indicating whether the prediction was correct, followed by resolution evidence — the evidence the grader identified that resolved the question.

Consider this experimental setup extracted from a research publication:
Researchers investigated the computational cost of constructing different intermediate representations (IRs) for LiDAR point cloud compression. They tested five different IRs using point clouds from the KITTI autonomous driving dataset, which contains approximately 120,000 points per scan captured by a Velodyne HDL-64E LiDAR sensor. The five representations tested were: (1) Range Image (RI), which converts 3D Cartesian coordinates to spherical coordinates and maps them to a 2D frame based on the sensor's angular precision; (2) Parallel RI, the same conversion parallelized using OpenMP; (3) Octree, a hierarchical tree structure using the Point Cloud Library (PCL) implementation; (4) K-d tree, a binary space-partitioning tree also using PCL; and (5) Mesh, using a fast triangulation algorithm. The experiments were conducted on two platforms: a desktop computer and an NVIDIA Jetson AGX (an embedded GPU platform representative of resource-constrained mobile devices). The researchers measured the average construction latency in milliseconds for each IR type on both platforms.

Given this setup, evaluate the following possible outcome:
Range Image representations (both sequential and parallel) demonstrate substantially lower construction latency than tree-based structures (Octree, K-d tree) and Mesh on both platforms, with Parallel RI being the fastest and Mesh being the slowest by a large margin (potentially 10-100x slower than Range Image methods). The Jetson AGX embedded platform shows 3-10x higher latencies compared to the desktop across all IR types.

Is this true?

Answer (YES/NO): NO